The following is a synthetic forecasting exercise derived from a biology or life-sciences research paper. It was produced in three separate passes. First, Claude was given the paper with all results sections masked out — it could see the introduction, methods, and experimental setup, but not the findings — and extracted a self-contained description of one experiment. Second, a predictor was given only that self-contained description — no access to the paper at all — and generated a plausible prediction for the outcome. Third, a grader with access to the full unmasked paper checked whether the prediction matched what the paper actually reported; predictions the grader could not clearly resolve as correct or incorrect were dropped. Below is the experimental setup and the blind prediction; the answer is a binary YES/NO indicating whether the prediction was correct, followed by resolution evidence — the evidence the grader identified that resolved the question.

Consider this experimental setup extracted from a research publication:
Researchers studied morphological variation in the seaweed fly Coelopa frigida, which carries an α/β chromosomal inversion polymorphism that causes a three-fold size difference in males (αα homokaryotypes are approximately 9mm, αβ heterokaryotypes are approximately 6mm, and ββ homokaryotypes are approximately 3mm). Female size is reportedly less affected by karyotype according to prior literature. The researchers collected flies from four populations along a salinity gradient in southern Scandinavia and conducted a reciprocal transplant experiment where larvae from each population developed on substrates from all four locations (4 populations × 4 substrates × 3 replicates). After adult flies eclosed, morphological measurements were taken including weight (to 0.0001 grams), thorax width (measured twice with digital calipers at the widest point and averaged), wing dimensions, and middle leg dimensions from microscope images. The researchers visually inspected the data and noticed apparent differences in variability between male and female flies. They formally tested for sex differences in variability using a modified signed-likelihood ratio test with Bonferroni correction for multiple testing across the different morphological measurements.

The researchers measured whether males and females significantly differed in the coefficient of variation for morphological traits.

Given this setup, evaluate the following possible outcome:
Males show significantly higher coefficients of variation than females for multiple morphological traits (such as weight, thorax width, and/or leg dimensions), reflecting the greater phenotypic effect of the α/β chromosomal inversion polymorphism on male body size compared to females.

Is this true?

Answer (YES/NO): YES